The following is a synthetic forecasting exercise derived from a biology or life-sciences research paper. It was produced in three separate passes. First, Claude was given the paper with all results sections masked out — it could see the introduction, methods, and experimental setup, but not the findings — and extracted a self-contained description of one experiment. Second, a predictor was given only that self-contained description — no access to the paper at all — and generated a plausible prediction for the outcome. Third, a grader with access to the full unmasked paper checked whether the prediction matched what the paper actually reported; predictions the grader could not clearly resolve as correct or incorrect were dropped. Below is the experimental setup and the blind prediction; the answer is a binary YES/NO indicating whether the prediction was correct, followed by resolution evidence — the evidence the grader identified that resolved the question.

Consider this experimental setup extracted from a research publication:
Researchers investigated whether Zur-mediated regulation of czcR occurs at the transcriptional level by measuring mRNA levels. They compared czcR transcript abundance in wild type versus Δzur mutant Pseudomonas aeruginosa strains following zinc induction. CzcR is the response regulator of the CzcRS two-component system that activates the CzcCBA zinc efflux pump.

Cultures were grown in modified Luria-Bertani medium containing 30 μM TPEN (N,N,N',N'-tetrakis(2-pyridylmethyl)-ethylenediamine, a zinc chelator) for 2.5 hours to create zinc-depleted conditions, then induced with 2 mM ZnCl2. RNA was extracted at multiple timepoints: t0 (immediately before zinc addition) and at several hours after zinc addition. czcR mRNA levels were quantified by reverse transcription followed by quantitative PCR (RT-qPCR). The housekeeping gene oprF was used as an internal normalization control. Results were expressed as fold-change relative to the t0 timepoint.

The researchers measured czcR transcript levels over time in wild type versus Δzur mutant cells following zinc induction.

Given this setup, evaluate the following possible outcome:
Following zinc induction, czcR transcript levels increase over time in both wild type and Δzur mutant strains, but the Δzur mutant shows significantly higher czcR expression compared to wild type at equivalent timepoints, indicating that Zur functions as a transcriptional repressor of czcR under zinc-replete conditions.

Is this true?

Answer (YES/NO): NO